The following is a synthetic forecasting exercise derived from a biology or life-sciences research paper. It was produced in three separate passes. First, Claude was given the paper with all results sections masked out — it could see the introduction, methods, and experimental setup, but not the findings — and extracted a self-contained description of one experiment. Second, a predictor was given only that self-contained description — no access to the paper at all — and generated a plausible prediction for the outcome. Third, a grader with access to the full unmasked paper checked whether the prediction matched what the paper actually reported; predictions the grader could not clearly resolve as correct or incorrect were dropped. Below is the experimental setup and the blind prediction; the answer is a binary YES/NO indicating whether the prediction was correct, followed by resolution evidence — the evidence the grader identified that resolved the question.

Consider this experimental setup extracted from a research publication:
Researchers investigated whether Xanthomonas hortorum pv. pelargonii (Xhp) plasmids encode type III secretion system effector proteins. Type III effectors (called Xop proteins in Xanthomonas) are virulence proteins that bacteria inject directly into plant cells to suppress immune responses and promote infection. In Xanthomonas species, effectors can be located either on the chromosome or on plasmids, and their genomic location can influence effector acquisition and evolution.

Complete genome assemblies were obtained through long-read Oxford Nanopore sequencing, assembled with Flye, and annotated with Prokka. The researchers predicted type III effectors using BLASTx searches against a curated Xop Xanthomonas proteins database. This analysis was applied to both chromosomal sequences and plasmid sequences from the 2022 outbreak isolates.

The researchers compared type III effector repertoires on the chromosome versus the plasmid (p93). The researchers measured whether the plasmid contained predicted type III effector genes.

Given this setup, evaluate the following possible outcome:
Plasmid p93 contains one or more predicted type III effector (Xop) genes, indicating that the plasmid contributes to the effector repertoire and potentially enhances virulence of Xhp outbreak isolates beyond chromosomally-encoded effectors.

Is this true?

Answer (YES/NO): YES